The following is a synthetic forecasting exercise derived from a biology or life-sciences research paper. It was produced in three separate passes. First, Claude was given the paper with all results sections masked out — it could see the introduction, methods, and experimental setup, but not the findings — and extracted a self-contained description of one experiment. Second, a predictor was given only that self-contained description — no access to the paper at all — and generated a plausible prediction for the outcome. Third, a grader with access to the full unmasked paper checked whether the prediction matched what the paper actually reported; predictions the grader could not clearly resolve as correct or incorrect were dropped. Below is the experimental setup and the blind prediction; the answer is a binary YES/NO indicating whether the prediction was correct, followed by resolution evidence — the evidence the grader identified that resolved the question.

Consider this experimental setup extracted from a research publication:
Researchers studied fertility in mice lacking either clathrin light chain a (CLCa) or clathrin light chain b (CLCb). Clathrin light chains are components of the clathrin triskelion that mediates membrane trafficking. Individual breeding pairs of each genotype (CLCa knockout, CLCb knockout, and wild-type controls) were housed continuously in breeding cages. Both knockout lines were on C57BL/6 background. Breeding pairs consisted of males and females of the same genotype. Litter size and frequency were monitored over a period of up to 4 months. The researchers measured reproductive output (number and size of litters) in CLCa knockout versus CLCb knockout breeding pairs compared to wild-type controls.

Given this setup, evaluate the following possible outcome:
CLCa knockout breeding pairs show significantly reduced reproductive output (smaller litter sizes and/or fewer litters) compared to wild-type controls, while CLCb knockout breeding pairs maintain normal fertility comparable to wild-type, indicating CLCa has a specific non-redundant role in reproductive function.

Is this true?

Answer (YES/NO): YES